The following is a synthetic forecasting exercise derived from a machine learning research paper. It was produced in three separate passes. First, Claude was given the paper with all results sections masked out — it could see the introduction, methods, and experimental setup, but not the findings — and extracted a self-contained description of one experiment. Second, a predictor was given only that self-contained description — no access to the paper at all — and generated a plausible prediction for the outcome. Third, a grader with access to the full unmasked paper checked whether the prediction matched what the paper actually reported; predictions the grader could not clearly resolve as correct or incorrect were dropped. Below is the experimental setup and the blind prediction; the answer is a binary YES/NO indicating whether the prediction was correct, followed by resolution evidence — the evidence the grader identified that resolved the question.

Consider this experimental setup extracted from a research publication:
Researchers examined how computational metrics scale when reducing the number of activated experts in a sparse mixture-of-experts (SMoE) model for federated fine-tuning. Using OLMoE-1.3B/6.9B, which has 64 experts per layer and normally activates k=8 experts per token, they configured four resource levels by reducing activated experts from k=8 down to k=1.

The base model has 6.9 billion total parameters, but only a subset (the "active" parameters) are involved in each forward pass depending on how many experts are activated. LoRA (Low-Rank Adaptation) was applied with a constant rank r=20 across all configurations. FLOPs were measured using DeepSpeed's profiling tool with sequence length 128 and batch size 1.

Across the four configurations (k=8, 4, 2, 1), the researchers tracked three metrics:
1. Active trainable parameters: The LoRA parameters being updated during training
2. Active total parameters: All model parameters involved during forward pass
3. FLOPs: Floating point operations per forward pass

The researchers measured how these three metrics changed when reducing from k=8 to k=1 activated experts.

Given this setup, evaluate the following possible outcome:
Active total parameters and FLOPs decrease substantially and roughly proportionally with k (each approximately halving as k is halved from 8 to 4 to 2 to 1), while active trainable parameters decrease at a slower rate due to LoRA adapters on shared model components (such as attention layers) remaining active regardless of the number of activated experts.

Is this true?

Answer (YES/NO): NO